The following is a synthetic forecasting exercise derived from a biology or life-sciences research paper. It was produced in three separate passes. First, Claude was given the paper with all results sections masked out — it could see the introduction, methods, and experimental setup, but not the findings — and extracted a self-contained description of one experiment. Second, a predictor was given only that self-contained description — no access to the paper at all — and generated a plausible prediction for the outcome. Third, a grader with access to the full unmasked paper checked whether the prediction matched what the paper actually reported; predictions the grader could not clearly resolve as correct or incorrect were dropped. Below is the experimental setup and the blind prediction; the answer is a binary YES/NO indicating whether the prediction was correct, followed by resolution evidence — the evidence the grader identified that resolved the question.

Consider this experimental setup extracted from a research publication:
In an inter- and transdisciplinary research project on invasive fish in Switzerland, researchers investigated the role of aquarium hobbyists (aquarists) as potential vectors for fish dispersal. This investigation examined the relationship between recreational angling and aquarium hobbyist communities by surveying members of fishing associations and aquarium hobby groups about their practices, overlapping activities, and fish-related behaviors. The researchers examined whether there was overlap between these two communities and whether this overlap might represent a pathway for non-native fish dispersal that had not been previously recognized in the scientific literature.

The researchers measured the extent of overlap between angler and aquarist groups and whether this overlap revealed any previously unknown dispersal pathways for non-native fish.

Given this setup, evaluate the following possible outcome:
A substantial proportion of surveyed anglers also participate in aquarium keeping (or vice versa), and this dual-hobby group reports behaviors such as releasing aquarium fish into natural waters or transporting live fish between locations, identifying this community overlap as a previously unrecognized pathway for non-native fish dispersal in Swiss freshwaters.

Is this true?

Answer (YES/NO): NO